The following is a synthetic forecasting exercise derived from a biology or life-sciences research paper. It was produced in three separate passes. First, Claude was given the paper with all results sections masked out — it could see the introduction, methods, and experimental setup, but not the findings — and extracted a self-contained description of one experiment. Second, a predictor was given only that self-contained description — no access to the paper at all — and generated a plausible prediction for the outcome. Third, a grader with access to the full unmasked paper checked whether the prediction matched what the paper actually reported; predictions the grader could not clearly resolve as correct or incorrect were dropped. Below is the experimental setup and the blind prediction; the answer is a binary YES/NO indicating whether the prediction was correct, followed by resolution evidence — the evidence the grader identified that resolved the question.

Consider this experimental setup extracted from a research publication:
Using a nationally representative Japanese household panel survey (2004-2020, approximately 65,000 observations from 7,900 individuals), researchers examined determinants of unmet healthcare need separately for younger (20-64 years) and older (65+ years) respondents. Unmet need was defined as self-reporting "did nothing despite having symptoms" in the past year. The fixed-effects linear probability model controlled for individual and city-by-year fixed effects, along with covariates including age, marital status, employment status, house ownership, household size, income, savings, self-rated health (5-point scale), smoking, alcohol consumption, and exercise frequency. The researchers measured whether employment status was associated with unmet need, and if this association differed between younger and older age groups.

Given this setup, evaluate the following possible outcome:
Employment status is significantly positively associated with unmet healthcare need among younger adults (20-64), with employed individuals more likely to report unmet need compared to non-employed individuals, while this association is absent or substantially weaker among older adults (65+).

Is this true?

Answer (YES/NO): YES